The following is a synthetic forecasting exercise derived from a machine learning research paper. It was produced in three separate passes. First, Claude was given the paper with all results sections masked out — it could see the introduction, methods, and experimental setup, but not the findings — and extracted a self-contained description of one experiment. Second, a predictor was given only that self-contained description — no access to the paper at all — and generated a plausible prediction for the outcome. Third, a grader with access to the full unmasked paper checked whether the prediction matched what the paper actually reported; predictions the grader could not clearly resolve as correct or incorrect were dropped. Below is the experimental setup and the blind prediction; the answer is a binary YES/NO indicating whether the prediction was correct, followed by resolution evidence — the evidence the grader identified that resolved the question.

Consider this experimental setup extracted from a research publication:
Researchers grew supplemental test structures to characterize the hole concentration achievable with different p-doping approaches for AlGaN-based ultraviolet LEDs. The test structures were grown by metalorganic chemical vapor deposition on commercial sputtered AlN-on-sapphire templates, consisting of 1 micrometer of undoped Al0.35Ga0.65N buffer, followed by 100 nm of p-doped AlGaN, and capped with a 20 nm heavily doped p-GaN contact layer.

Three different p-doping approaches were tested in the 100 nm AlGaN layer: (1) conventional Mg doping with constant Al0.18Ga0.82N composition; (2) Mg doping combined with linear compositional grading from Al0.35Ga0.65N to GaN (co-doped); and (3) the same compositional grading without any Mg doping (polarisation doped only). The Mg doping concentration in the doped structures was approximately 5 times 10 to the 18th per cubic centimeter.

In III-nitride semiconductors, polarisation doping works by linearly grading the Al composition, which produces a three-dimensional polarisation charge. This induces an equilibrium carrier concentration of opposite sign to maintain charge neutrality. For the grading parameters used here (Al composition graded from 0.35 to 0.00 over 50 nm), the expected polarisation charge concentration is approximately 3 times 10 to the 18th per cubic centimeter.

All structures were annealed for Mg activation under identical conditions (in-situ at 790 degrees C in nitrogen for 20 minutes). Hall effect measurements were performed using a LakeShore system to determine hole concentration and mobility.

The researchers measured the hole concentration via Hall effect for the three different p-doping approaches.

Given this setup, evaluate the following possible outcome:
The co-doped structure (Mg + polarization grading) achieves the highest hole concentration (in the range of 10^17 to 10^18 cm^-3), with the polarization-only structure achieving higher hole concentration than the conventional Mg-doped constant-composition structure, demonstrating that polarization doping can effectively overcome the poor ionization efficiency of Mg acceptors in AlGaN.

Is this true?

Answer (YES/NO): NO